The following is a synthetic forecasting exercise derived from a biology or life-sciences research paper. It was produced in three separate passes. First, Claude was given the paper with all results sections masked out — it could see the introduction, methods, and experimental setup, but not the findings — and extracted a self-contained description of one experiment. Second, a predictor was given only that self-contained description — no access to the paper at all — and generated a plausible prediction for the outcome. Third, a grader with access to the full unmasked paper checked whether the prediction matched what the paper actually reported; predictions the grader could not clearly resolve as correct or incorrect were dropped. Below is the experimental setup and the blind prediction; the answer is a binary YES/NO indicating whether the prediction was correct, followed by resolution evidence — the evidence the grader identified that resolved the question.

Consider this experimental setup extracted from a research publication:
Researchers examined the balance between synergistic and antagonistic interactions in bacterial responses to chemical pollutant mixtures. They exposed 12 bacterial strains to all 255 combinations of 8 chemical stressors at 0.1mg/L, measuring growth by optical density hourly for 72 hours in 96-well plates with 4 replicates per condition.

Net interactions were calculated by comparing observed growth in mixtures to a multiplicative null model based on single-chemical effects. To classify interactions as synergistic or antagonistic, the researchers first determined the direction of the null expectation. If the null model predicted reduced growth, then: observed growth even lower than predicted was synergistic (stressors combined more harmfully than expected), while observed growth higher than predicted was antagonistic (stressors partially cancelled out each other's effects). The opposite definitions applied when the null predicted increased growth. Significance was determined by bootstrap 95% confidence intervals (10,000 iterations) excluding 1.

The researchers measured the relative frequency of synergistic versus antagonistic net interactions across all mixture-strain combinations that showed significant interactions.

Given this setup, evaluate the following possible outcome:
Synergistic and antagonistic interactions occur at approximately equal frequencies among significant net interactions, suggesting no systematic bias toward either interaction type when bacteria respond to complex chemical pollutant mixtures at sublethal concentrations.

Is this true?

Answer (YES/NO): NO